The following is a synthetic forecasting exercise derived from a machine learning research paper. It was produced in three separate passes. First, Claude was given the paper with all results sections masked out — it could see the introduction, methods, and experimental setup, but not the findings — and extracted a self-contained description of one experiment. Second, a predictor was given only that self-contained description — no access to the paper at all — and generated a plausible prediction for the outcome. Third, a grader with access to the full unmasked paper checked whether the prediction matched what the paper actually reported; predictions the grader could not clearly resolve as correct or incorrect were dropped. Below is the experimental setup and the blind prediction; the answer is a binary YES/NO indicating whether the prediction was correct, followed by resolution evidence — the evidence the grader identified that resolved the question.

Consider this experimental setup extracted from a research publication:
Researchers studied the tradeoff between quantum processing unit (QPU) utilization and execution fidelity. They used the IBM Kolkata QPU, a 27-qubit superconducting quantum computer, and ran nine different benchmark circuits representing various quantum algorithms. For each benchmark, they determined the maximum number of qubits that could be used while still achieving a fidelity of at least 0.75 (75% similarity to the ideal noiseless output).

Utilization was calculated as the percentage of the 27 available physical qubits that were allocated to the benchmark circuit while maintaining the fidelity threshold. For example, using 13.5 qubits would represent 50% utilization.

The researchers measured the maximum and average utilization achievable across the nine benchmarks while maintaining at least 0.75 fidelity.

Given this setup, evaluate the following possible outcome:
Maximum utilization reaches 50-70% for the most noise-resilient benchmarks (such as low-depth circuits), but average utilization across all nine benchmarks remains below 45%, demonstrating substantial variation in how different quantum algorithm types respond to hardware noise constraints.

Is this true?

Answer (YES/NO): NO